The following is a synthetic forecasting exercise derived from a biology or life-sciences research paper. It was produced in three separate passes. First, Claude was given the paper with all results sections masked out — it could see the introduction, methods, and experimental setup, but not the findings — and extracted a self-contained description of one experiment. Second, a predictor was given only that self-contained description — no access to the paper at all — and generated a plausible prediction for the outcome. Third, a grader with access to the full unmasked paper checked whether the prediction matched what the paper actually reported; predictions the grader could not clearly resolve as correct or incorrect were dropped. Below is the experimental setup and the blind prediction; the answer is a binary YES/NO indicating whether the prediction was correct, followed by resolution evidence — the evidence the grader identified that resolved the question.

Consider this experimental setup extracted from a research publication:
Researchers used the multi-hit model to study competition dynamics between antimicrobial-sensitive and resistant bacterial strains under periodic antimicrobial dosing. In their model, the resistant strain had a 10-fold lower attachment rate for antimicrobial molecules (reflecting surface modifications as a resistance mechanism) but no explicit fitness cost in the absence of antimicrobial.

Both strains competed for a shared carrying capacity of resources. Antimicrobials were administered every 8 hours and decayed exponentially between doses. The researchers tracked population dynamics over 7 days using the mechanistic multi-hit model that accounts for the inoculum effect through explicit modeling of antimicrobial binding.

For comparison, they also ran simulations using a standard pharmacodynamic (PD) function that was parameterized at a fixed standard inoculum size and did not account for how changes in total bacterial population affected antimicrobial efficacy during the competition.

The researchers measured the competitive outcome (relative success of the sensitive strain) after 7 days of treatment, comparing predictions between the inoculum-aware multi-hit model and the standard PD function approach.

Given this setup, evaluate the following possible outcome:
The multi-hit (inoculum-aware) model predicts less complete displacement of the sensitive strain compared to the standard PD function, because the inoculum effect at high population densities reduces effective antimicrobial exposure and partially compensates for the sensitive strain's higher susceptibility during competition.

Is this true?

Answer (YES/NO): YES